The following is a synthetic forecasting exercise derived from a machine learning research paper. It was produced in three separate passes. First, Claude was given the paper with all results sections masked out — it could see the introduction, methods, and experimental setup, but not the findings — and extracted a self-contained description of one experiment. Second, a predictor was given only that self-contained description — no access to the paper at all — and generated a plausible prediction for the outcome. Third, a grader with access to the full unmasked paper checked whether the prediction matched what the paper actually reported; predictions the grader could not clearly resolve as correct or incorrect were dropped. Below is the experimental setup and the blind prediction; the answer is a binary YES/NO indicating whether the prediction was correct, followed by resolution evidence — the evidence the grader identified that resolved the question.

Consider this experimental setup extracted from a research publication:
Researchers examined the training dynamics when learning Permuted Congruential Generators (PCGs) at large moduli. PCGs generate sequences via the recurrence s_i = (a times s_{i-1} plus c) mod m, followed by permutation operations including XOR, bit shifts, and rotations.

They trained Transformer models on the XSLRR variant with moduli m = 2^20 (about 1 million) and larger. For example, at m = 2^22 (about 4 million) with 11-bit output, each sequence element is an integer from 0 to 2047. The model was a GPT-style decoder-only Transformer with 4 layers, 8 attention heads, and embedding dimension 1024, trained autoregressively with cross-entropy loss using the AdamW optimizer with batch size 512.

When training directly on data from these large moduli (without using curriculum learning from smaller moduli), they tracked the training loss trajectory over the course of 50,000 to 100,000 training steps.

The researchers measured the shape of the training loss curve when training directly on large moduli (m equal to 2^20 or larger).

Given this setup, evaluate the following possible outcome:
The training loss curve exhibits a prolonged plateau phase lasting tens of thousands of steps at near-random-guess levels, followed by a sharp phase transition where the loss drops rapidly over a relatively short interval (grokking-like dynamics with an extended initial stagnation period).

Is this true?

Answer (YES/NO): NO